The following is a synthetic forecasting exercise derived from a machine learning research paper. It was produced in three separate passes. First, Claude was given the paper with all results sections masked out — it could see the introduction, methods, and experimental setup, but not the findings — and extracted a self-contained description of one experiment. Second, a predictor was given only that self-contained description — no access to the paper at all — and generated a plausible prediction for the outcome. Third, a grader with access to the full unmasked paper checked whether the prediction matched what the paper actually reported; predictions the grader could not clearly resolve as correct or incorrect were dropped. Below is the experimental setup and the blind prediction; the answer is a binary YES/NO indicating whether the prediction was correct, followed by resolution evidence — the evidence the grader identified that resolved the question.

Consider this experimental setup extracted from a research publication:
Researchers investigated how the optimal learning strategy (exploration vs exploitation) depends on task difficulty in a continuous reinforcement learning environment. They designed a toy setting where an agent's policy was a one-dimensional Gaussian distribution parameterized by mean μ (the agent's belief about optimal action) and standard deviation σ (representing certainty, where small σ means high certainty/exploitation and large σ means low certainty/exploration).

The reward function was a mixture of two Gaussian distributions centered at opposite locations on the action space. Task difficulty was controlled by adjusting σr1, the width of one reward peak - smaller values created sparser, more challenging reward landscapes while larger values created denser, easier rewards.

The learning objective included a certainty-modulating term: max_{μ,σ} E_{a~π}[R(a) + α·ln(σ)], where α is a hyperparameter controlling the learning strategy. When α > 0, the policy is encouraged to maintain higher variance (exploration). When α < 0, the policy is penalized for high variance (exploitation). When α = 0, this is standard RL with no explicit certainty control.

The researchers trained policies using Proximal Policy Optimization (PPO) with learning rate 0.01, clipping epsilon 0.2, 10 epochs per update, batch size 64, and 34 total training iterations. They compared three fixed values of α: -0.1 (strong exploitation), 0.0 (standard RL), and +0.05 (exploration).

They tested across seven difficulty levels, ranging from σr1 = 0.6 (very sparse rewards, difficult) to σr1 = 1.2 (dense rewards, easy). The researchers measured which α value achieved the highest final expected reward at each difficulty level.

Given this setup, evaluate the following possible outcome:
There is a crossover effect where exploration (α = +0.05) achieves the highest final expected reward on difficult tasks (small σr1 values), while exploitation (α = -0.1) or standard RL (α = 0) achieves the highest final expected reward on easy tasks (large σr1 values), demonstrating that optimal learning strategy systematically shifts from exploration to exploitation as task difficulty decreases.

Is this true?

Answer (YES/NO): YES